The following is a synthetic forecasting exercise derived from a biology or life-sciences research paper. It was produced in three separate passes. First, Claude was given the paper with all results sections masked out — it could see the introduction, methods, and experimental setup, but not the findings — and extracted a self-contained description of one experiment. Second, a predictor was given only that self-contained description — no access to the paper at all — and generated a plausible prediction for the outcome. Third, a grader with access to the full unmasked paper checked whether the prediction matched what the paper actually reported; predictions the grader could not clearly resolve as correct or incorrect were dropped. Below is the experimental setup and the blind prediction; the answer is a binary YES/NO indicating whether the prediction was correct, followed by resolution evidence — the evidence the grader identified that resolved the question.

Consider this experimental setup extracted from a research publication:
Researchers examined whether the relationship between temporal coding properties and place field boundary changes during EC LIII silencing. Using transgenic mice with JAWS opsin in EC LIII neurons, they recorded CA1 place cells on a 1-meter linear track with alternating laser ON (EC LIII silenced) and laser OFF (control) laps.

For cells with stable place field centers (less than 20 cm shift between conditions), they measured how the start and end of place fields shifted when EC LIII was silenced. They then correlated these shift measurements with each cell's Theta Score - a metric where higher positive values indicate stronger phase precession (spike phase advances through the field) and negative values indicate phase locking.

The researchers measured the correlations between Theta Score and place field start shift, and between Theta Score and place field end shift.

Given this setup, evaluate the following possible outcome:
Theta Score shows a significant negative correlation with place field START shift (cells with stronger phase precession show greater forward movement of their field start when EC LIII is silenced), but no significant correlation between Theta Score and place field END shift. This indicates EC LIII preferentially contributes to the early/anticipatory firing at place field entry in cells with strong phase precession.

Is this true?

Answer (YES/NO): NO